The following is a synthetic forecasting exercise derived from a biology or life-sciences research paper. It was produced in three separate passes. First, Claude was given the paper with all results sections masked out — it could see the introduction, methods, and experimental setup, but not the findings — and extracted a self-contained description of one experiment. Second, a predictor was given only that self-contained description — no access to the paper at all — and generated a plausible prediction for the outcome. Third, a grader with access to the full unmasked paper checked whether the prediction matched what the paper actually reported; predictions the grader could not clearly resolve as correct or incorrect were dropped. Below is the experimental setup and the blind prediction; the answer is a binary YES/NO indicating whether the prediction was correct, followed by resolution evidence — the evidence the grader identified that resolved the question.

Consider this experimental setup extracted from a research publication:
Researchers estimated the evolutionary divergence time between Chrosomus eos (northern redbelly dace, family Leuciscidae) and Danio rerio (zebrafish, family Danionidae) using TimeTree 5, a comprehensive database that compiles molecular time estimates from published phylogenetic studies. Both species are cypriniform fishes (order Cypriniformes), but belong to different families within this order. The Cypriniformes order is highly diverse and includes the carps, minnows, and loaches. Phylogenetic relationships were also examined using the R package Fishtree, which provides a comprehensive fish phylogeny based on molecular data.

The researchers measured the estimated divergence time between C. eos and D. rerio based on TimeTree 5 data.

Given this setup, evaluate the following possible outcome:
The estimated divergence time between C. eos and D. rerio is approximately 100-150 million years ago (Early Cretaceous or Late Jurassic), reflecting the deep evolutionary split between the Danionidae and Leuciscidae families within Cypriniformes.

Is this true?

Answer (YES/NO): NO